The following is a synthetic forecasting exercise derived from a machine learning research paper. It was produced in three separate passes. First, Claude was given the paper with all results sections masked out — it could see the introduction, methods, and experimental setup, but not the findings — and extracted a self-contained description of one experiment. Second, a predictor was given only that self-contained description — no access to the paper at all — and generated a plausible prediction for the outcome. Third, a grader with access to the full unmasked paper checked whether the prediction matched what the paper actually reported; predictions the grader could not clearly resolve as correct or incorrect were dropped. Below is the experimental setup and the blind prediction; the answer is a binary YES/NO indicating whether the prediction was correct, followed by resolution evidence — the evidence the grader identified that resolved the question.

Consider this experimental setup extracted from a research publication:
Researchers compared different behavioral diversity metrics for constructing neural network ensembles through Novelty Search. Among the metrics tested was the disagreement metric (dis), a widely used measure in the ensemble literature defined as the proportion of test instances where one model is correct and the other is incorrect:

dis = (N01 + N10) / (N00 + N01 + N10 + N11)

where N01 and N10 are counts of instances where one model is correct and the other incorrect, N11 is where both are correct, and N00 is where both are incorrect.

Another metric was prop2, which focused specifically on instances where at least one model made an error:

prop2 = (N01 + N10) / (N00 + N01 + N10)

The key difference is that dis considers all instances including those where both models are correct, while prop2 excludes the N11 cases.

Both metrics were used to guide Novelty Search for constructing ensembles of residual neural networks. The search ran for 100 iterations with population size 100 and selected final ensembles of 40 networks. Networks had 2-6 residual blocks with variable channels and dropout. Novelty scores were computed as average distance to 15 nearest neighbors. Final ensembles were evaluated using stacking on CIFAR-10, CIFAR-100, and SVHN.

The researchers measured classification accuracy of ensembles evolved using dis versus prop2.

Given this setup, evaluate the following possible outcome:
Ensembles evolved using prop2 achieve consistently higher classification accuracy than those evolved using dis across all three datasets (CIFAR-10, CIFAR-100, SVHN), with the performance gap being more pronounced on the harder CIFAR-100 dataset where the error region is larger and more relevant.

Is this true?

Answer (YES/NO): NO